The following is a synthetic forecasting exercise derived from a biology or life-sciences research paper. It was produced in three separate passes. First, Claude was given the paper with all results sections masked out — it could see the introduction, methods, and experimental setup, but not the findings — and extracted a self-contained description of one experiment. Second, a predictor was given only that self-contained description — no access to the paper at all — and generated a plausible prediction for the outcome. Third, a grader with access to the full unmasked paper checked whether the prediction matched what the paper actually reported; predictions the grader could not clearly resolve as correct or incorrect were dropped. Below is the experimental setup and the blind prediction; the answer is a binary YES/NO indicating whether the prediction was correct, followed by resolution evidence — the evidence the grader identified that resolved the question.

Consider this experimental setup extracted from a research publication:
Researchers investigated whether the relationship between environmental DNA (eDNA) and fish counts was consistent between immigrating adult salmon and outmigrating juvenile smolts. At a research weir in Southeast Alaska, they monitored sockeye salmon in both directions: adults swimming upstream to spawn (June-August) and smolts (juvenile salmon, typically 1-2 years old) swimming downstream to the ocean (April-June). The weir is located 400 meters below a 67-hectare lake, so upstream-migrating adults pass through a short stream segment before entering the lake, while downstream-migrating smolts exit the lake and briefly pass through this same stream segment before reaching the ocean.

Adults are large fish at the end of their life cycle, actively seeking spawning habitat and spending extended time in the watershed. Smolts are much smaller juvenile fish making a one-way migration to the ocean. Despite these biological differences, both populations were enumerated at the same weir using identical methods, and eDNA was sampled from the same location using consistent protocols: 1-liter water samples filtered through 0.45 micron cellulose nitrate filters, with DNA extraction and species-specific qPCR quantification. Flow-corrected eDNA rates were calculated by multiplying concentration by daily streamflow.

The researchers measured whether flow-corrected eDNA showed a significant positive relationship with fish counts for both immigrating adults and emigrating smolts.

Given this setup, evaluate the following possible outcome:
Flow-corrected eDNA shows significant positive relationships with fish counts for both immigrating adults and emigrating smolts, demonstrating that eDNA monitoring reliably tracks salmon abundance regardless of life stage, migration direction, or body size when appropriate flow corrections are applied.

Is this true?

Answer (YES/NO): NO